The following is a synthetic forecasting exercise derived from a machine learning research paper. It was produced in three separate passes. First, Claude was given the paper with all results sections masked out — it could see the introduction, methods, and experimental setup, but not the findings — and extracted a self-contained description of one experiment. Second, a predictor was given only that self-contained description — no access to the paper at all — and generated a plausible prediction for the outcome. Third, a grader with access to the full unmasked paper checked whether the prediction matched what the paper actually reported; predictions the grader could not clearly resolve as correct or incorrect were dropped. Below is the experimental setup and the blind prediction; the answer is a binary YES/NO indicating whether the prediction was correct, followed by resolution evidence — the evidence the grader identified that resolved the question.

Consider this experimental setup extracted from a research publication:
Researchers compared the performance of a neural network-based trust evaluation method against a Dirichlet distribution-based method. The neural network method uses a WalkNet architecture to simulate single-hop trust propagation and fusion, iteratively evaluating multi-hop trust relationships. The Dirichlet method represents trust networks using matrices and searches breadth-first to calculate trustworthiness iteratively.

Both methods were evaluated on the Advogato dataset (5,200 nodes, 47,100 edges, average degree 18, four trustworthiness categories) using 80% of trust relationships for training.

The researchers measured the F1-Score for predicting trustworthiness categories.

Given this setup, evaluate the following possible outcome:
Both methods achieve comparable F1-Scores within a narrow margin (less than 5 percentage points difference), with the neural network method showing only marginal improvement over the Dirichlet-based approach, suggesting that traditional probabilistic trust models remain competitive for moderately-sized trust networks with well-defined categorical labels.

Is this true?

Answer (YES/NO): NO